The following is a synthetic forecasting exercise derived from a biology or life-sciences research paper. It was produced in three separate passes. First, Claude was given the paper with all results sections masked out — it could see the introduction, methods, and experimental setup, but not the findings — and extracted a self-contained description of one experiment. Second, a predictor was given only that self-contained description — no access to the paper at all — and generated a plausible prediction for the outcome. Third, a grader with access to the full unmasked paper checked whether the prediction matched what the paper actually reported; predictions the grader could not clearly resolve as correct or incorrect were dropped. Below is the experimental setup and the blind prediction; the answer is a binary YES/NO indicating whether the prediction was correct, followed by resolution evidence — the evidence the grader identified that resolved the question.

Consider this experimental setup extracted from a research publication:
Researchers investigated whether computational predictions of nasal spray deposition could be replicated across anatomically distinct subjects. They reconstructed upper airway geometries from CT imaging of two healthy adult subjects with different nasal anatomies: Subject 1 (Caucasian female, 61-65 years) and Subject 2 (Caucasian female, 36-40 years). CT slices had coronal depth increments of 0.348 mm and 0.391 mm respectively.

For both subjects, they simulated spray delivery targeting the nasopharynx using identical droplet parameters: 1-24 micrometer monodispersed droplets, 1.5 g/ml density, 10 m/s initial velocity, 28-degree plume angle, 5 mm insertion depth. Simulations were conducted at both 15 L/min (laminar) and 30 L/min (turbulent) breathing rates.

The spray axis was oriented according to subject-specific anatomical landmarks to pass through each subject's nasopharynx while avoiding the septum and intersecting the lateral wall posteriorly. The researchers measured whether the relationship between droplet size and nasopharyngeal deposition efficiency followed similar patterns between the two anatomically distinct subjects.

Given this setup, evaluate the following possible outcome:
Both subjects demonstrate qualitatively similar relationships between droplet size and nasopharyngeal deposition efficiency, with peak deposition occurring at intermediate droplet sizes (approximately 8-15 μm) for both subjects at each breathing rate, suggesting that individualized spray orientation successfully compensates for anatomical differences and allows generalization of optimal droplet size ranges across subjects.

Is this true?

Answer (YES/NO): YES